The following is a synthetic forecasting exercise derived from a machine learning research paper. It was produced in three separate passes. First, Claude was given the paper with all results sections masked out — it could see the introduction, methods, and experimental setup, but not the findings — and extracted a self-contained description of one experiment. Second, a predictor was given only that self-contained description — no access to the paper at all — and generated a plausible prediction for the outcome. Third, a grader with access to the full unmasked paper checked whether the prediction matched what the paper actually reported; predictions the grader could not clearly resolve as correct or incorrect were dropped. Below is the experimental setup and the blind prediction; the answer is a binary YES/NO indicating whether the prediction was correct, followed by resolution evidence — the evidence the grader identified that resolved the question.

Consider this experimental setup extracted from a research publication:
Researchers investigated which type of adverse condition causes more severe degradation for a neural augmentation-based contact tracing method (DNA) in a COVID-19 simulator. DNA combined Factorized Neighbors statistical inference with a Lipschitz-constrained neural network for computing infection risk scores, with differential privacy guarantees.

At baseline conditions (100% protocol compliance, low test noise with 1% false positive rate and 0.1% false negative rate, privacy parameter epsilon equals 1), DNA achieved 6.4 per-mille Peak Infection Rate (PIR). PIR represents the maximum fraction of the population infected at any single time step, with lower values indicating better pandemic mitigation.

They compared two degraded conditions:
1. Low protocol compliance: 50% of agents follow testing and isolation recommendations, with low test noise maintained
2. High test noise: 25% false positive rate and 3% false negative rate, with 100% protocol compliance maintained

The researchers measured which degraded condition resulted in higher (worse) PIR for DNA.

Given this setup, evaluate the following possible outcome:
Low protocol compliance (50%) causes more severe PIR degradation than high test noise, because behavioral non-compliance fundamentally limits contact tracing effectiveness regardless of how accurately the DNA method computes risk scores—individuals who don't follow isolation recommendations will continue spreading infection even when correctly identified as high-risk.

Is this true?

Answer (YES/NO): NO